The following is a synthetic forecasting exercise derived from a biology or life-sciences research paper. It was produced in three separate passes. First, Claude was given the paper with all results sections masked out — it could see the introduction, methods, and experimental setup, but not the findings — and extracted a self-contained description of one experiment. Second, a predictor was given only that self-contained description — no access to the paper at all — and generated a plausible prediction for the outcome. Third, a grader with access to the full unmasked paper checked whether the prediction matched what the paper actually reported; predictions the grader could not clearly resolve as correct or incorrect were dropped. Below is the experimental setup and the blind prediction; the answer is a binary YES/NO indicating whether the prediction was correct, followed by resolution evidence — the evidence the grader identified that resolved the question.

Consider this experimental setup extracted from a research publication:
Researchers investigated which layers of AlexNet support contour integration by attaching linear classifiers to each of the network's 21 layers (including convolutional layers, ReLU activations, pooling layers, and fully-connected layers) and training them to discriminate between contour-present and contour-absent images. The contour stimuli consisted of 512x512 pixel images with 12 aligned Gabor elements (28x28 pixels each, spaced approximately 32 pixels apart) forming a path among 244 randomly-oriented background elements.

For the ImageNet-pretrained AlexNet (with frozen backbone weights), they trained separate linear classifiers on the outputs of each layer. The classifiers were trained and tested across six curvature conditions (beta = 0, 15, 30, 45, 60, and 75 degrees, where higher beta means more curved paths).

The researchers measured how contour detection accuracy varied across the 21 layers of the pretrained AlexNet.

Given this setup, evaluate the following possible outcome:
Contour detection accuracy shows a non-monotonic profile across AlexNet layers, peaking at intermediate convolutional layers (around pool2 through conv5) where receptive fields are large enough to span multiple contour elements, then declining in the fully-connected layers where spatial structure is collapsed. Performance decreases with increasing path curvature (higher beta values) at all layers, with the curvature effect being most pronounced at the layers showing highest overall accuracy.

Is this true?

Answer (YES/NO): NO